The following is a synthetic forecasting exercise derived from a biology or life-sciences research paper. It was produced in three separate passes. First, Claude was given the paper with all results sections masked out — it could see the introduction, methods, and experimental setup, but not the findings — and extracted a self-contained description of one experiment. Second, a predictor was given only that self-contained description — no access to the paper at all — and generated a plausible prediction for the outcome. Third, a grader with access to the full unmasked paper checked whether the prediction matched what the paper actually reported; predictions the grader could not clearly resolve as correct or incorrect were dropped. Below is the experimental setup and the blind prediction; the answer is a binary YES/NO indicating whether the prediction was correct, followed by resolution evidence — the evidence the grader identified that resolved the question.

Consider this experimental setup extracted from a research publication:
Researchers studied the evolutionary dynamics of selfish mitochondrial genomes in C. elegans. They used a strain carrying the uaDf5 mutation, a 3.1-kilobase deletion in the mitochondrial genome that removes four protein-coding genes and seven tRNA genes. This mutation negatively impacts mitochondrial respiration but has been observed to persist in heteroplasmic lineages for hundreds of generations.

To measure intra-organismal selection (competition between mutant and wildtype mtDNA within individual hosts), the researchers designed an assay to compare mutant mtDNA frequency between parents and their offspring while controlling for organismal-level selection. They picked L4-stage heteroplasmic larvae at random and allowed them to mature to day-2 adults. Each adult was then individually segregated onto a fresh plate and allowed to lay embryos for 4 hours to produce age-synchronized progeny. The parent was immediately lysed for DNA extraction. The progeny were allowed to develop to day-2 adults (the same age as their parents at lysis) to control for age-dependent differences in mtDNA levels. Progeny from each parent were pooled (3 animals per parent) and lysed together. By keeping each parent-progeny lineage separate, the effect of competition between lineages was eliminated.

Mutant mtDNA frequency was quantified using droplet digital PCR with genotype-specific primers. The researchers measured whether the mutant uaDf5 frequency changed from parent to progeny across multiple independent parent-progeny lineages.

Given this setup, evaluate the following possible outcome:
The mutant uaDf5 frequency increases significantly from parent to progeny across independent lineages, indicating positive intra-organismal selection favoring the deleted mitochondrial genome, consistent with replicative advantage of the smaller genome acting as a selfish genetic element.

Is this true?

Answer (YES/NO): NO